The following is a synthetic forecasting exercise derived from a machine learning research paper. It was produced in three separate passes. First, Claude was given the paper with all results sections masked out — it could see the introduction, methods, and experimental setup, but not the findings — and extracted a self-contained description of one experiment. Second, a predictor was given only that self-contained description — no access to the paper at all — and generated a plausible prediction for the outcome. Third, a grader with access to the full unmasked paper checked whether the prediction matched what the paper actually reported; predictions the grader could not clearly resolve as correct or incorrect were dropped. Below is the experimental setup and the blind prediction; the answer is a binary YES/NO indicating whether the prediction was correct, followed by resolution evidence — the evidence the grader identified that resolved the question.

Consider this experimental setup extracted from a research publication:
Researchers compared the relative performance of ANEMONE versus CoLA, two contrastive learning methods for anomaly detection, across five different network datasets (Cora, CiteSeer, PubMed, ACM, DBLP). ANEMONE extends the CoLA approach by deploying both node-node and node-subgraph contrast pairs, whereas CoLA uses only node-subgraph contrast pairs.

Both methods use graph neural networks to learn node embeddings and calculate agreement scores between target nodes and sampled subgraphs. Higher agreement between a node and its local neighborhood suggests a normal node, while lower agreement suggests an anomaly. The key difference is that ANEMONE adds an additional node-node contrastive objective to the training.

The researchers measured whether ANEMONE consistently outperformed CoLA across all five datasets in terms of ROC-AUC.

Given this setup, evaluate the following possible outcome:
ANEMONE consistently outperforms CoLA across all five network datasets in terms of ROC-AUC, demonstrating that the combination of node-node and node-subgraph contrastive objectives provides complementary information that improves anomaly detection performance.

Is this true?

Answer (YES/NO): NO